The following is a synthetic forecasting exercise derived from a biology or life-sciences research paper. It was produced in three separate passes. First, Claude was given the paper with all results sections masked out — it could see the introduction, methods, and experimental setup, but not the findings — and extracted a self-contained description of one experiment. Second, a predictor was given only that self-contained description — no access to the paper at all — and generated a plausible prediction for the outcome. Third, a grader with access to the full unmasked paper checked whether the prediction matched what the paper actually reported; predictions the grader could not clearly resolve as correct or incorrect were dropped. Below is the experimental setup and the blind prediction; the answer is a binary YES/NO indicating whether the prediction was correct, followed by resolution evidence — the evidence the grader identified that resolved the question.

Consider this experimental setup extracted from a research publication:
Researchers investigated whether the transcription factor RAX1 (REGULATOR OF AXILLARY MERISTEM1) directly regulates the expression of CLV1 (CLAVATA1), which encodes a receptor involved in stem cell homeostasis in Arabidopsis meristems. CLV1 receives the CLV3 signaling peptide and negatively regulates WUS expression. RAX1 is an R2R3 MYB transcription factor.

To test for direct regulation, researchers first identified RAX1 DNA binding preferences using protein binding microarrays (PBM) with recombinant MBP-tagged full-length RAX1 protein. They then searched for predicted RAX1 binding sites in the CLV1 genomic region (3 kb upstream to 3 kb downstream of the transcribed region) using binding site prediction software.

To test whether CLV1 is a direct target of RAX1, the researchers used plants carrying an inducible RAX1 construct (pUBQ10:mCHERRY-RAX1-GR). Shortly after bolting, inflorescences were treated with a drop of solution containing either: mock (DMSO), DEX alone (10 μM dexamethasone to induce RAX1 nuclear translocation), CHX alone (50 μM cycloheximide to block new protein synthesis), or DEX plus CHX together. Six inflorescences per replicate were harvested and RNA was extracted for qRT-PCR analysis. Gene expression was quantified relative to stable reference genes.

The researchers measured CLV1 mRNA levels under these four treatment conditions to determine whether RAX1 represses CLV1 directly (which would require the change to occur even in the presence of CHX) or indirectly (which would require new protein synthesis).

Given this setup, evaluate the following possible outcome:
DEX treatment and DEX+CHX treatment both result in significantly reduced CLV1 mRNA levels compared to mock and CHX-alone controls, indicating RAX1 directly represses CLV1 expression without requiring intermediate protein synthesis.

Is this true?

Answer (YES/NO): YES